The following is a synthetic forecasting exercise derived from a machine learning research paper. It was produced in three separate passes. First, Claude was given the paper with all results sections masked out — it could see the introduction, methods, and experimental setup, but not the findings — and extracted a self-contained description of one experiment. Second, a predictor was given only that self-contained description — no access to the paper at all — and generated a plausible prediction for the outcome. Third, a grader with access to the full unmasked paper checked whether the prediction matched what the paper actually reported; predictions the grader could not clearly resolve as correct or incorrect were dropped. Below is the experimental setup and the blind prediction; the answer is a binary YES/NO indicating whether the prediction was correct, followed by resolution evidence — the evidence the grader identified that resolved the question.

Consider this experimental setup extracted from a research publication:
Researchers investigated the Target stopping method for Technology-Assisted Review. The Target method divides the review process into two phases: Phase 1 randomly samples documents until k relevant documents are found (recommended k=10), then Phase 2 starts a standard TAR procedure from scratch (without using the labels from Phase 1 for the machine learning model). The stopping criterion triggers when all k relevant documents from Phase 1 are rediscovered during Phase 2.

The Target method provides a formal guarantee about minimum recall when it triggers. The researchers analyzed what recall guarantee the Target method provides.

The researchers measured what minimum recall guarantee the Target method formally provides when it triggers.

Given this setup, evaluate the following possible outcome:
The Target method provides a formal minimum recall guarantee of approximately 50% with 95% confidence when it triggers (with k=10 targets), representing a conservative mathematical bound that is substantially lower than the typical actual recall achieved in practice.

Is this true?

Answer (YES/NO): NO